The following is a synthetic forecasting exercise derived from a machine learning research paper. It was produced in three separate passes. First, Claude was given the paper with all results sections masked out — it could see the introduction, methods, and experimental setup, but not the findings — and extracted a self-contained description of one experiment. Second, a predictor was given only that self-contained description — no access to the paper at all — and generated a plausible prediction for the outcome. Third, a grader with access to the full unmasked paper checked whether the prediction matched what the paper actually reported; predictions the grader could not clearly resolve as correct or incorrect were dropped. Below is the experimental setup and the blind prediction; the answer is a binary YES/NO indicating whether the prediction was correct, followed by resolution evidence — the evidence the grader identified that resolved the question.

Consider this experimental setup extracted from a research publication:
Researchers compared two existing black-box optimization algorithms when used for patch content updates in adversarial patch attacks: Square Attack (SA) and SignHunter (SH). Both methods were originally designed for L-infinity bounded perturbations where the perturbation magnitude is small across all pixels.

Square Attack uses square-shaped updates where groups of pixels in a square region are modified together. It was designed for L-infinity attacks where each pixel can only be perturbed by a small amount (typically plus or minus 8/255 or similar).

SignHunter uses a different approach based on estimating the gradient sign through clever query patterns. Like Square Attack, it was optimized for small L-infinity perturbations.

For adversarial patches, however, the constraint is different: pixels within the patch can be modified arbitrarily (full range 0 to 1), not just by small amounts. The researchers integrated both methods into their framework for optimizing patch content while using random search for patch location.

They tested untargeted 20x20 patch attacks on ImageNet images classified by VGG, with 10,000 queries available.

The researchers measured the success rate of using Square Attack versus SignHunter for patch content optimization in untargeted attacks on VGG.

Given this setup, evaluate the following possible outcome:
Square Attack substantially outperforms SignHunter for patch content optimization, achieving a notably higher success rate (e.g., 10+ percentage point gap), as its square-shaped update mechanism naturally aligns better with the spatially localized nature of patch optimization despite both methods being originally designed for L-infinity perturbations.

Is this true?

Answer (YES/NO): NO